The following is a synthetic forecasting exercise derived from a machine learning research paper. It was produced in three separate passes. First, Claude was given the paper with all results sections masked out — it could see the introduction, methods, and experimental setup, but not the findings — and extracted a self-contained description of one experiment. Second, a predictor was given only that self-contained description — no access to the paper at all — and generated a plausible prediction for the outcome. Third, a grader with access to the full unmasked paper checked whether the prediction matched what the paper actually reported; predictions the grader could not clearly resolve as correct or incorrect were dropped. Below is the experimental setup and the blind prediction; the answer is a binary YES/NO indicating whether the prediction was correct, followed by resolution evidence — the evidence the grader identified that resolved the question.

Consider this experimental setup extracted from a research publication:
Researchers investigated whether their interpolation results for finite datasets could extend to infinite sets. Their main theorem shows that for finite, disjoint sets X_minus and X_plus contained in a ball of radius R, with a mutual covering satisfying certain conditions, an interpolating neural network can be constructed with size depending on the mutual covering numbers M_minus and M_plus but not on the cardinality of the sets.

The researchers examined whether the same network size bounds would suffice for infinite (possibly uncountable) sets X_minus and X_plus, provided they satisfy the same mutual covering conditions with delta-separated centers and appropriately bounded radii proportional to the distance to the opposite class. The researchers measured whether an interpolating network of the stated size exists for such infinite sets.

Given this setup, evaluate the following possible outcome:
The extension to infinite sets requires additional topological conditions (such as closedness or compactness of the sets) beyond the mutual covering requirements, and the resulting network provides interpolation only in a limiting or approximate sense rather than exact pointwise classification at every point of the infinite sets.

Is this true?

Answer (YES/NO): NO